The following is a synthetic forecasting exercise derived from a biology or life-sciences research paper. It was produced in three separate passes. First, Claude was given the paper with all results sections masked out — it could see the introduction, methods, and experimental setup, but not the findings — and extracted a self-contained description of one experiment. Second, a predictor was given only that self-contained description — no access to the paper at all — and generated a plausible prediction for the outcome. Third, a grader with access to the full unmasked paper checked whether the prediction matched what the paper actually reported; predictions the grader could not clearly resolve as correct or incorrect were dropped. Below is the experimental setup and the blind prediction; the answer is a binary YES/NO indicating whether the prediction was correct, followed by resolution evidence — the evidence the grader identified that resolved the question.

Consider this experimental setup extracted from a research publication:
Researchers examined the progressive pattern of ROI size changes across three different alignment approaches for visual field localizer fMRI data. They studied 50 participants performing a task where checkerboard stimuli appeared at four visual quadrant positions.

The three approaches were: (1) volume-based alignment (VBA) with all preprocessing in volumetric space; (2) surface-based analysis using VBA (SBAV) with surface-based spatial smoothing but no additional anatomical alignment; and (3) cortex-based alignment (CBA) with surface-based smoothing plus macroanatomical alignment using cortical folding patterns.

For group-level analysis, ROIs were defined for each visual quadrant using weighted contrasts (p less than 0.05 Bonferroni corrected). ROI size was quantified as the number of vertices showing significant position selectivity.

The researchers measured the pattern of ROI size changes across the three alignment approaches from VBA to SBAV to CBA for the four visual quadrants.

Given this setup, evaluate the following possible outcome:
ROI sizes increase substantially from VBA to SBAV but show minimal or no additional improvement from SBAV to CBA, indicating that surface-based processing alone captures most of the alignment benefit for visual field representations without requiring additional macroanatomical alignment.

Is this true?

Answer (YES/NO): NO